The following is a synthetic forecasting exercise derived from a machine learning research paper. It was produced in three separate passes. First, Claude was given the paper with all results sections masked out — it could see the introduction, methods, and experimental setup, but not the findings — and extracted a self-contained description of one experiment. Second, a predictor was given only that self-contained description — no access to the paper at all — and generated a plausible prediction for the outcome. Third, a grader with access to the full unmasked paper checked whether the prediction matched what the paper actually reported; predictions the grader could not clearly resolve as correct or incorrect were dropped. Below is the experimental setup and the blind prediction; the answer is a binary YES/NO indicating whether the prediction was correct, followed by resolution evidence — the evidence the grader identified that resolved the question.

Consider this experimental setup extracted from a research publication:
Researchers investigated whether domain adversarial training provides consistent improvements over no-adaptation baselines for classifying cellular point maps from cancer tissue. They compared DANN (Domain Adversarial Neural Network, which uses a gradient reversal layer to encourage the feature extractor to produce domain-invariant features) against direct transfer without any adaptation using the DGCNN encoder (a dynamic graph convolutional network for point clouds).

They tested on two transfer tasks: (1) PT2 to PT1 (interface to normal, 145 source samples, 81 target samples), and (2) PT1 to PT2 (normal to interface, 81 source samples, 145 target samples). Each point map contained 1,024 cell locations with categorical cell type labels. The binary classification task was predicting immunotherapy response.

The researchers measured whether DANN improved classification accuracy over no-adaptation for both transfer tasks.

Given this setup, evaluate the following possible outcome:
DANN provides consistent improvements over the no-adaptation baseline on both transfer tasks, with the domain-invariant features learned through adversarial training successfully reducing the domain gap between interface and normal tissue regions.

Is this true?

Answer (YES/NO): NO